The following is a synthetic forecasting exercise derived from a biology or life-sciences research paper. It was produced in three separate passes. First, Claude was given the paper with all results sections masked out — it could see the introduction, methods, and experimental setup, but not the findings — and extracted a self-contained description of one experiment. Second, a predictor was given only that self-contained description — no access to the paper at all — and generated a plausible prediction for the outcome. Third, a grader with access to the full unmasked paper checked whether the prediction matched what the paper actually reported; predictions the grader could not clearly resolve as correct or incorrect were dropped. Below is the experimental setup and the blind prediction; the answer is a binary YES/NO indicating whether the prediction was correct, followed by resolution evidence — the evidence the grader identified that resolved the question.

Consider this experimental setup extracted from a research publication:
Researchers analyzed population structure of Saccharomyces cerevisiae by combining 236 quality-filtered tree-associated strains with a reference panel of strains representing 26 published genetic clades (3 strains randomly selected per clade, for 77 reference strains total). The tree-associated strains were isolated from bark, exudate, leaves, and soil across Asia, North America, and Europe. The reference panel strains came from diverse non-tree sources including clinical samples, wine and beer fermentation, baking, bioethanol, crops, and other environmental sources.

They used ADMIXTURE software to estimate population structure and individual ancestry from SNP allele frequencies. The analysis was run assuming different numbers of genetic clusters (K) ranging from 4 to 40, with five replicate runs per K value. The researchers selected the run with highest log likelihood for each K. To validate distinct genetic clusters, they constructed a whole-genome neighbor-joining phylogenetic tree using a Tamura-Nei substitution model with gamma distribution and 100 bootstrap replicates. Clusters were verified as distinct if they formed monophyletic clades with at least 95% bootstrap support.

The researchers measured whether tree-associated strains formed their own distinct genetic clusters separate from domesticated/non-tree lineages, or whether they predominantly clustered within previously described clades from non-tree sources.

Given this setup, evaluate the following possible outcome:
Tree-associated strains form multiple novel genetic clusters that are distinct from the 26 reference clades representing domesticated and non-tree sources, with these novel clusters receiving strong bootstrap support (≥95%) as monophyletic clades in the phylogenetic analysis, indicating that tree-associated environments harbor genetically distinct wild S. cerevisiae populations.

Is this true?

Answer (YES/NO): YES